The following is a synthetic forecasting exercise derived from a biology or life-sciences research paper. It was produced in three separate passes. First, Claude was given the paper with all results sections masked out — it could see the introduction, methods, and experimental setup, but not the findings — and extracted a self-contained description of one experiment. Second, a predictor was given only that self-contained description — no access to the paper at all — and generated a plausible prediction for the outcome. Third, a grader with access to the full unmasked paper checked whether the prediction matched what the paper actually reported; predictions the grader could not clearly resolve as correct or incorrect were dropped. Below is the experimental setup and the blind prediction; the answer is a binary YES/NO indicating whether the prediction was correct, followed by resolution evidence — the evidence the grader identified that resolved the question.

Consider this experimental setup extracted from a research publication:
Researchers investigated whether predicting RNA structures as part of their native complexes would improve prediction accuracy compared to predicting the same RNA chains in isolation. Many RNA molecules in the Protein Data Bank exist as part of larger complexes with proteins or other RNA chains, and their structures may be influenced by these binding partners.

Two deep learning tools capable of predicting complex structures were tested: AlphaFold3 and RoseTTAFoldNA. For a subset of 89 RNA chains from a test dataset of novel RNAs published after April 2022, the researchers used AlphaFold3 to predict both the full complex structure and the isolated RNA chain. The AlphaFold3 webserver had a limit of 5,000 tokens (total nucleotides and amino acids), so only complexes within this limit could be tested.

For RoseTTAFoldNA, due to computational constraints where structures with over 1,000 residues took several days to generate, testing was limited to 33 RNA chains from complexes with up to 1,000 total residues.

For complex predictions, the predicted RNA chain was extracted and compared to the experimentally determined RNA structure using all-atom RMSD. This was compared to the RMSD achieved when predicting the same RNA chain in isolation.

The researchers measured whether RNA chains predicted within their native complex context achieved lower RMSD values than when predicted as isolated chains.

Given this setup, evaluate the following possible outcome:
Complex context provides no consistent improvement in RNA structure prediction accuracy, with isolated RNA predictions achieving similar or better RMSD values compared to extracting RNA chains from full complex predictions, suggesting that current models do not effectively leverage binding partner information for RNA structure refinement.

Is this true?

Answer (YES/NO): NO